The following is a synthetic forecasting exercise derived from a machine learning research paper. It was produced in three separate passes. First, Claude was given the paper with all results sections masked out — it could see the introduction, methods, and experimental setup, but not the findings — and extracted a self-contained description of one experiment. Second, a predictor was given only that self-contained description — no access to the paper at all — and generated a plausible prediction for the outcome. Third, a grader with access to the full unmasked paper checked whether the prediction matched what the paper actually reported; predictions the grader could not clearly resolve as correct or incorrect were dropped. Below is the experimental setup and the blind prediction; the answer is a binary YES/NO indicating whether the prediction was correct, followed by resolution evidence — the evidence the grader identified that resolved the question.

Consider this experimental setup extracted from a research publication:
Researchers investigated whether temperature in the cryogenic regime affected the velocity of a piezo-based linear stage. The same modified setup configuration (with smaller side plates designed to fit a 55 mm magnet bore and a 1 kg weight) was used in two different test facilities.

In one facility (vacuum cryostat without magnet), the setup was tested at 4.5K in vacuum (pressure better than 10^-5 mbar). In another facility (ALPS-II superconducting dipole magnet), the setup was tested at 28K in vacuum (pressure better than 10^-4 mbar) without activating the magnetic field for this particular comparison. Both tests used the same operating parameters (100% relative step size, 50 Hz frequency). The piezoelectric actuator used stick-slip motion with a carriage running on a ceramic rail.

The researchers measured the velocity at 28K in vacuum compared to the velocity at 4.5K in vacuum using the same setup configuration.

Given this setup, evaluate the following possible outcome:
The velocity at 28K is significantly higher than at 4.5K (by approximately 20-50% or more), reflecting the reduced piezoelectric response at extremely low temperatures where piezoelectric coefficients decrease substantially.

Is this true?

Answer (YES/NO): NO